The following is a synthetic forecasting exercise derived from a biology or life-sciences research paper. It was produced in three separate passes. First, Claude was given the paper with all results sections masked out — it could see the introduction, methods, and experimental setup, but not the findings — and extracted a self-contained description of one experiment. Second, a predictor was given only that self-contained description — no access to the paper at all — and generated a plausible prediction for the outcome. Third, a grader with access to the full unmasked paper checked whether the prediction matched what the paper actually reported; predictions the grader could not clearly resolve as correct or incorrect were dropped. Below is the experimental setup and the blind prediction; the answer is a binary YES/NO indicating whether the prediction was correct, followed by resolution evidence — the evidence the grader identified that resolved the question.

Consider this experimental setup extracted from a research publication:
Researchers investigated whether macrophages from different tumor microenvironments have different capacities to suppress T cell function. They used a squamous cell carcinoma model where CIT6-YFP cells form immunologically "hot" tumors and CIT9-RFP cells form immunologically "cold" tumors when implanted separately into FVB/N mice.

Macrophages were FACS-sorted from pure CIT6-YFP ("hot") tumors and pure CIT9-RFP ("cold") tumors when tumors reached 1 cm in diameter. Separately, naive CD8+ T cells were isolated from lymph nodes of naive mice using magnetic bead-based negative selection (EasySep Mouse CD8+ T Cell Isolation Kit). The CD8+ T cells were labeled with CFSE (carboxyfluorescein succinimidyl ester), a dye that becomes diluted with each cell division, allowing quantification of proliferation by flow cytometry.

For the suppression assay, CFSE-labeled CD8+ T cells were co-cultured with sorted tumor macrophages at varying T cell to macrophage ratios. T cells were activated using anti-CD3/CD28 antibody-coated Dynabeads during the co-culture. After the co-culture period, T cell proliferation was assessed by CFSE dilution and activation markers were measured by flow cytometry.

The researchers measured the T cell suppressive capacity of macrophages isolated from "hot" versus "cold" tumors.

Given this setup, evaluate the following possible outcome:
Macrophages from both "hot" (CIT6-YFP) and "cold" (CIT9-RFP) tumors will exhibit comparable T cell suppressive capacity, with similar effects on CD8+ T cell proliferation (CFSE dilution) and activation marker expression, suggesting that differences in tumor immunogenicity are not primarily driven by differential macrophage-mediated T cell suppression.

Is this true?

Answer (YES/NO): YES